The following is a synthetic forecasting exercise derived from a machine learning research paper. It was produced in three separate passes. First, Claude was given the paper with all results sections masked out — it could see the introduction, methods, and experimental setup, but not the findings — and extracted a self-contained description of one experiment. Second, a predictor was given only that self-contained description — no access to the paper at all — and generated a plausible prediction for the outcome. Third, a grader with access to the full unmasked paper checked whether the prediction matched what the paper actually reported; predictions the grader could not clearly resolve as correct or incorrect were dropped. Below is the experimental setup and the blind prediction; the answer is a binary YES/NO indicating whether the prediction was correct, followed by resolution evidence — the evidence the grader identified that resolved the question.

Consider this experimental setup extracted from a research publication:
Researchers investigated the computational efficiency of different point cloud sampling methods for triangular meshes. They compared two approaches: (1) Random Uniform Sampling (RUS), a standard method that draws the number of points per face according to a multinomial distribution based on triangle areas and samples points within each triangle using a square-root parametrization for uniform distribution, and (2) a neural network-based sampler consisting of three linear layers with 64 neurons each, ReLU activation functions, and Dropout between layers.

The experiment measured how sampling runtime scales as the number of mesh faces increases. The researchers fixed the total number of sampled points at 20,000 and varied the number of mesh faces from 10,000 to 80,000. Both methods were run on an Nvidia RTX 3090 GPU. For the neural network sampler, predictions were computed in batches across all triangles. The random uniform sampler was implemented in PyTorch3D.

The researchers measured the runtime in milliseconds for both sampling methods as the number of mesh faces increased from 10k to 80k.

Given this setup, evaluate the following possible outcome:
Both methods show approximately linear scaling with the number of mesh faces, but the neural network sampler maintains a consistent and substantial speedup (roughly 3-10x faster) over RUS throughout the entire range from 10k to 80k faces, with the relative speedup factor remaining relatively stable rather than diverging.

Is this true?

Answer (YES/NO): NO